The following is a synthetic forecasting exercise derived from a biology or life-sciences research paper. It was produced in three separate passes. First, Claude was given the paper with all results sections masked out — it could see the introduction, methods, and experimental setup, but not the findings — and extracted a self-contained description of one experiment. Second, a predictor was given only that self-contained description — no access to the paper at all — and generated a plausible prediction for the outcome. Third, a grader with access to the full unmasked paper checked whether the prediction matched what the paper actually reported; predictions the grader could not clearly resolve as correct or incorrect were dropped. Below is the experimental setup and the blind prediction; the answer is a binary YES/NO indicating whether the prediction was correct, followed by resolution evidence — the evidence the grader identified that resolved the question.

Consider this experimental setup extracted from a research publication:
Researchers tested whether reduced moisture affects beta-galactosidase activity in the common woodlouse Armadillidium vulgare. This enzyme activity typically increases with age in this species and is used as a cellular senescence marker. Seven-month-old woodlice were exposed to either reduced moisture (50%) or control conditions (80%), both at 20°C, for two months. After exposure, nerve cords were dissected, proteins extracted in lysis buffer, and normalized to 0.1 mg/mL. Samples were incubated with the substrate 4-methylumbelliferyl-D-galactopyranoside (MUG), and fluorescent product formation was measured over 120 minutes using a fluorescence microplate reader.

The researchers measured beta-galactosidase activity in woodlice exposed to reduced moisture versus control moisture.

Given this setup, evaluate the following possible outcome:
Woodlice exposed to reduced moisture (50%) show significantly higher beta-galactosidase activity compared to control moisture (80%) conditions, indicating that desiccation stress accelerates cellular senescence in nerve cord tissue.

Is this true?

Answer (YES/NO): YES